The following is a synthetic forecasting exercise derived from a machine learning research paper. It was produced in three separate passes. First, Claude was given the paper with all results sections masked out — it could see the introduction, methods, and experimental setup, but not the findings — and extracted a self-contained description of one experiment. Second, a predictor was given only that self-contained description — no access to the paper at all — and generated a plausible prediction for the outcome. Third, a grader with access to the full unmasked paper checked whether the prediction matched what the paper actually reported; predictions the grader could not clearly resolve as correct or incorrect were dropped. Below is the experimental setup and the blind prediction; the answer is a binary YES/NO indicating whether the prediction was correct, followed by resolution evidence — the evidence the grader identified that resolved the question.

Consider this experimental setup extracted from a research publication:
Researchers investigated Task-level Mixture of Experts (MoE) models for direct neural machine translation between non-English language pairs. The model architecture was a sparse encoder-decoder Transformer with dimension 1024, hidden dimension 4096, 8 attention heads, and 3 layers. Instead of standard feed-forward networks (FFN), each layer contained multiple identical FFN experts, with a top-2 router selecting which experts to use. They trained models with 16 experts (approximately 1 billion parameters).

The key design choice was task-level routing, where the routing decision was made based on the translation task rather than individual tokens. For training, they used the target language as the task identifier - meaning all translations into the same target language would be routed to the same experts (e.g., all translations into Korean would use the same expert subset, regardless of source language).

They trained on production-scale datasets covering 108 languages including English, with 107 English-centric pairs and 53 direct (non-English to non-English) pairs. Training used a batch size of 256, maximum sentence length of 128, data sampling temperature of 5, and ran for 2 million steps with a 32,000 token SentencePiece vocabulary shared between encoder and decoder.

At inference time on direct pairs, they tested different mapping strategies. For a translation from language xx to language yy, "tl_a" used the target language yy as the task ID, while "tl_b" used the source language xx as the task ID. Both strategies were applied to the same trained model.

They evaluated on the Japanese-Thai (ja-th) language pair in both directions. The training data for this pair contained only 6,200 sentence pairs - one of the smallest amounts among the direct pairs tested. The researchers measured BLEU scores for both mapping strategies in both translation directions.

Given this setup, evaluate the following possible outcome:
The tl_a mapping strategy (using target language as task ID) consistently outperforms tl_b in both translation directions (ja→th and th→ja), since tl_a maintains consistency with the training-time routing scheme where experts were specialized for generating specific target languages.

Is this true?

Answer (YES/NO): NO